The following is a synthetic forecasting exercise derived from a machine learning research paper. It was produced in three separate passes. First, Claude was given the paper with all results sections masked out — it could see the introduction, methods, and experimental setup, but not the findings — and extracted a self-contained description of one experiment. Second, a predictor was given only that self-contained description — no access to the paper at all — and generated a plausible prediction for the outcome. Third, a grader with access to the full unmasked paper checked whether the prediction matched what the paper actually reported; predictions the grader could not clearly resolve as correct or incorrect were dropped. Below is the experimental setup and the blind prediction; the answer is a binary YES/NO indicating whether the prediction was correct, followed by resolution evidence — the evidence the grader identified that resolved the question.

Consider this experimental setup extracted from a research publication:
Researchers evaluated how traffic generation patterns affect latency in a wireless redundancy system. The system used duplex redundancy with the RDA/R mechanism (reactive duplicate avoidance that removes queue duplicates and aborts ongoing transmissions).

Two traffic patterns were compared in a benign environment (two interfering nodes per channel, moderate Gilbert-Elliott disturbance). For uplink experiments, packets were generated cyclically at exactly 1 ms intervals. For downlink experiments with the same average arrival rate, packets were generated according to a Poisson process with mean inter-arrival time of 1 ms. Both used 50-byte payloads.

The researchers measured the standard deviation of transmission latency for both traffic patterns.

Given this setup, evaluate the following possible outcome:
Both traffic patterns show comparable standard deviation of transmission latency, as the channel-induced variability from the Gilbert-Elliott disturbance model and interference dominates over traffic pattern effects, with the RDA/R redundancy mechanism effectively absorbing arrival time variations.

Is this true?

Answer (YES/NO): NO